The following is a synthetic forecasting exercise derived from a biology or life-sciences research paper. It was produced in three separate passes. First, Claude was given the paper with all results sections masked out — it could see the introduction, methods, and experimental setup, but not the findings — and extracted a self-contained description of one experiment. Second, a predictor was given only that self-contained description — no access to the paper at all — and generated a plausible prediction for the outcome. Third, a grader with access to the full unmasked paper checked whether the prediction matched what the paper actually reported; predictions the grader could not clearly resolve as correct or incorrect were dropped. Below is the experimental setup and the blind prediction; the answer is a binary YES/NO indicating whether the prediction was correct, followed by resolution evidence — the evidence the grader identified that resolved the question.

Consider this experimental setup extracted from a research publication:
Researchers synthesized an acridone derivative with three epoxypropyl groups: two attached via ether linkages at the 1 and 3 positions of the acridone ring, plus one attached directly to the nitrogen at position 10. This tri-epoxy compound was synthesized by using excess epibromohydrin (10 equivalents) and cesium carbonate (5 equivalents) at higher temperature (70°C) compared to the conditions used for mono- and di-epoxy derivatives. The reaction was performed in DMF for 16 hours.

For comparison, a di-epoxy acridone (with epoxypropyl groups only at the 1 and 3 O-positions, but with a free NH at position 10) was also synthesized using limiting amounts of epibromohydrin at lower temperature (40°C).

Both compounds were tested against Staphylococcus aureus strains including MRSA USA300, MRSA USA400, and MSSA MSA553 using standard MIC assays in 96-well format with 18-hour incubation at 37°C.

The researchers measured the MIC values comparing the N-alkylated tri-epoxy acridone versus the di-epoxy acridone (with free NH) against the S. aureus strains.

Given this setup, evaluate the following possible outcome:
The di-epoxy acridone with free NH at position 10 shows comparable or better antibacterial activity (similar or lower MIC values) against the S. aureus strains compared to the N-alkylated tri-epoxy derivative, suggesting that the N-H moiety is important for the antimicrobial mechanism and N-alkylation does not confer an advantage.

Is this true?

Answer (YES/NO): YES